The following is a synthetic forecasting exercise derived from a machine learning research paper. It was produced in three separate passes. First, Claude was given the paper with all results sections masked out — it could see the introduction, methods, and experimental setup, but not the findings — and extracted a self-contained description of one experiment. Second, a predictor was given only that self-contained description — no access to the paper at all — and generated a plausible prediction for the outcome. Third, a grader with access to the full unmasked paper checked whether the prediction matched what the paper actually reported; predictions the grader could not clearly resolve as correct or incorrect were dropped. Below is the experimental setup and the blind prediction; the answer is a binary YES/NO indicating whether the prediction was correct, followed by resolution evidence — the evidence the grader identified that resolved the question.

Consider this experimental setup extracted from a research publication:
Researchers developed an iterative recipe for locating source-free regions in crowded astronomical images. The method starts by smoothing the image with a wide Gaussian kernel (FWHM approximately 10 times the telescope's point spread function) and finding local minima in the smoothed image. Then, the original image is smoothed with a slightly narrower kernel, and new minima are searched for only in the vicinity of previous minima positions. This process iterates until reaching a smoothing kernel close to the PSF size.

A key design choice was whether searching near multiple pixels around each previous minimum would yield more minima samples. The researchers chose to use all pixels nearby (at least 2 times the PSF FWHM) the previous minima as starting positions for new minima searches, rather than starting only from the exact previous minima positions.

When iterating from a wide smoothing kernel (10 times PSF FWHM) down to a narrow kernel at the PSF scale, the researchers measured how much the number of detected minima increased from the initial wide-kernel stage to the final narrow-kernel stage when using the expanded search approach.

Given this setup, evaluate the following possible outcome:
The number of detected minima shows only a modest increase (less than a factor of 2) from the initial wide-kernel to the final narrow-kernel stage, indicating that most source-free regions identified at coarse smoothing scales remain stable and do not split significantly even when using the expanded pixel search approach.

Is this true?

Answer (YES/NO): NO